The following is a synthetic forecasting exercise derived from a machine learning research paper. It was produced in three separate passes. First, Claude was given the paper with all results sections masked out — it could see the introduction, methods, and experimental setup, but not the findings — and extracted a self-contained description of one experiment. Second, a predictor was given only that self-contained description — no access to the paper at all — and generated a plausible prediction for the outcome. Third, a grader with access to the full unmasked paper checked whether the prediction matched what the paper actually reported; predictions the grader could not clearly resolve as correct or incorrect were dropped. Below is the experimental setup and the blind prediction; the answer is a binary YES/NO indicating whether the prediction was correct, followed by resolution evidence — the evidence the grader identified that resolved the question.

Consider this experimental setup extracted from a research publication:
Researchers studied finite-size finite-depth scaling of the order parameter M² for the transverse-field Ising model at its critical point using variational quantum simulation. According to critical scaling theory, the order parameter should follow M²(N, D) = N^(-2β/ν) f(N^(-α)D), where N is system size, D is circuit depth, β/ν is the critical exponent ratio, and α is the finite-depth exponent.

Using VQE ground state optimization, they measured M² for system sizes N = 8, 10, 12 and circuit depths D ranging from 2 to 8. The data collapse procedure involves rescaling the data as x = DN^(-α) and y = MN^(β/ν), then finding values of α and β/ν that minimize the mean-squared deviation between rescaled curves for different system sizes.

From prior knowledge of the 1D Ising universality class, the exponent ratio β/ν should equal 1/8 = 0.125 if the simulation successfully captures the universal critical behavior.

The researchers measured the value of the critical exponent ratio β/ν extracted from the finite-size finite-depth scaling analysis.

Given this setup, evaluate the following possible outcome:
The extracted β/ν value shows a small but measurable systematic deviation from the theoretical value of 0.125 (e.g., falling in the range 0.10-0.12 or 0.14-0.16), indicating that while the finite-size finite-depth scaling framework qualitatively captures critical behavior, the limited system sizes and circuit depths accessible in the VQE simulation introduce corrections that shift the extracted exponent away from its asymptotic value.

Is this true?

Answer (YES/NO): YES